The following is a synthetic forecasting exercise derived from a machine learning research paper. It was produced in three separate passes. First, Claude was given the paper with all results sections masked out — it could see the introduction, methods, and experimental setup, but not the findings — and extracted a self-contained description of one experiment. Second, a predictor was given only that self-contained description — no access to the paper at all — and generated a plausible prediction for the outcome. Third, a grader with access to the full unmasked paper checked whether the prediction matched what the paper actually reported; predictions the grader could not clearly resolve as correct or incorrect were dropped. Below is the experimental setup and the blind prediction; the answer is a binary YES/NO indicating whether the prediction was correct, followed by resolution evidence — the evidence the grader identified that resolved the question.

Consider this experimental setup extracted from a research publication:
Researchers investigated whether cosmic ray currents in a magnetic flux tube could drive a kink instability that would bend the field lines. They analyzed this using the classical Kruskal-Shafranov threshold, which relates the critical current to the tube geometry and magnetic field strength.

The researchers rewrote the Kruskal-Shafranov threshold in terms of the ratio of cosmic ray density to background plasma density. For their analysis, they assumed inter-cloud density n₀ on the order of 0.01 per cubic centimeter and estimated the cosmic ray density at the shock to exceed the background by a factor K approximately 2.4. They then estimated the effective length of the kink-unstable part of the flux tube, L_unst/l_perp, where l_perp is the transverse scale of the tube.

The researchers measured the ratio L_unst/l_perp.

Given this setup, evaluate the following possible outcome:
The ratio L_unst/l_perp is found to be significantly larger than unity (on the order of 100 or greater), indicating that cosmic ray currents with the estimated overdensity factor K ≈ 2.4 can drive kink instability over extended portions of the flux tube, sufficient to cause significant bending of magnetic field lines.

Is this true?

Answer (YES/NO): NO